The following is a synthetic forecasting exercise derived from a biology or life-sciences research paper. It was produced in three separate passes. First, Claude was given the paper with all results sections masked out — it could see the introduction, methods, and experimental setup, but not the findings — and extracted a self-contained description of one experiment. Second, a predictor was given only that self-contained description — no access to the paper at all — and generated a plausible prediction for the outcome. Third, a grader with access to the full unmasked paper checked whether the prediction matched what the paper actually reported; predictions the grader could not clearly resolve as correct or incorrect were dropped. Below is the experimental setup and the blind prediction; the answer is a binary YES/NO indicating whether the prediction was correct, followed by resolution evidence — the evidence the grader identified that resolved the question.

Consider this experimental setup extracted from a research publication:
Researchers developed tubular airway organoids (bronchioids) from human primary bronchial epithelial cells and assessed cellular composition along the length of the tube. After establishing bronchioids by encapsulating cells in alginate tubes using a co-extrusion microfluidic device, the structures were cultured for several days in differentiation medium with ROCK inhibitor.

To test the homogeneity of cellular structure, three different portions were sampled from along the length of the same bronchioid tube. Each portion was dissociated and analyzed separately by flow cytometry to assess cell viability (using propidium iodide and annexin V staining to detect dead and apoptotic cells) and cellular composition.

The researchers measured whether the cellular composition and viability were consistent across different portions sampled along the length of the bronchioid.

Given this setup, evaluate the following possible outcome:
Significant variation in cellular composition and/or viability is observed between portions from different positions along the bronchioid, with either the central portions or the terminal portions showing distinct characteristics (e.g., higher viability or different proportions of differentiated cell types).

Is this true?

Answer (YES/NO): NO